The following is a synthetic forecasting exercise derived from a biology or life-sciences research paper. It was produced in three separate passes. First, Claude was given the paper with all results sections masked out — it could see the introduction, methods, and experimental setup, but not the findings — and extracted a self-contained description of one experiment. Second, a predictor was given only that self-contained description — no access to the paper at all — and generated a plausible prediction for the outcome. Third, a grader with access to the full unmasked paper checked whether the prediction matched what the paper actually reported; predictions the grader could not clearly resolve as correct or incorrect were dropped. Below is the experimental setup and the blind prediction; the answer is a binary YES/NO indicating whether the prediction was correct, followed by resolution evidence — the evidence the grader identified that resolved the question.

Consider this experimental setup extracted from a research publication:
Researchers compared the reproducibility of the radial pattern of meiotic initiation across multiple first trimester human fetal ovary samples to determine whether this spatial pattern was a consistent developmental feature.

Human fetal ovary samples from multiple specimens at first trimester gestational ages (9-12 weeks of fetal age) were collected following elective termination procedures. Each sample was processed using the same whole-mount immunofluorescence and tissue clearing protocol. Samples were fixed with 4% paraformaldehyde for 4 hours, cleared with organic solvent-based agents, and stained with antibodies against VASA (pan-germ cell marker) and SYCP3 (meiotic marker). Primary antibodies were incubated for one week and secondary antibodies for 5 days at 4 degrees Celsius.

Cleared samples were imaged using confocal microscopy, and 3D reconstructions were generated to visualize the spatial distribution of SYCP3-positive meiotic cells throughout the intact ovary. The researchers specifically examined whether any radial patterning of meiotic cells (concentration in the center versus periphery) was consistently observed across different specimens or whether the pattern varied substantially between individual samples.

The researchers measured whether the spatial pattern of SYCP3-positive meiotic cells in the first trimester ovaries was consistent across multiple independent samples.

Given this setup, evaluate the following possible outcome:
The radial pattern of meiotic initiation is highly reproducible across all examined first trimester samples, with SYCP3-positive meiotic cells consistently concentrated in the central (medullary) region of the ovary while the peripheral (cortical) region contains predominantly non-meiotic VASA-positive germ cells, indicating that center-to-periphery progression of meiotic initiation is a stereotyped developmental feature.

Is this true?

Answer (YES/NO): YES